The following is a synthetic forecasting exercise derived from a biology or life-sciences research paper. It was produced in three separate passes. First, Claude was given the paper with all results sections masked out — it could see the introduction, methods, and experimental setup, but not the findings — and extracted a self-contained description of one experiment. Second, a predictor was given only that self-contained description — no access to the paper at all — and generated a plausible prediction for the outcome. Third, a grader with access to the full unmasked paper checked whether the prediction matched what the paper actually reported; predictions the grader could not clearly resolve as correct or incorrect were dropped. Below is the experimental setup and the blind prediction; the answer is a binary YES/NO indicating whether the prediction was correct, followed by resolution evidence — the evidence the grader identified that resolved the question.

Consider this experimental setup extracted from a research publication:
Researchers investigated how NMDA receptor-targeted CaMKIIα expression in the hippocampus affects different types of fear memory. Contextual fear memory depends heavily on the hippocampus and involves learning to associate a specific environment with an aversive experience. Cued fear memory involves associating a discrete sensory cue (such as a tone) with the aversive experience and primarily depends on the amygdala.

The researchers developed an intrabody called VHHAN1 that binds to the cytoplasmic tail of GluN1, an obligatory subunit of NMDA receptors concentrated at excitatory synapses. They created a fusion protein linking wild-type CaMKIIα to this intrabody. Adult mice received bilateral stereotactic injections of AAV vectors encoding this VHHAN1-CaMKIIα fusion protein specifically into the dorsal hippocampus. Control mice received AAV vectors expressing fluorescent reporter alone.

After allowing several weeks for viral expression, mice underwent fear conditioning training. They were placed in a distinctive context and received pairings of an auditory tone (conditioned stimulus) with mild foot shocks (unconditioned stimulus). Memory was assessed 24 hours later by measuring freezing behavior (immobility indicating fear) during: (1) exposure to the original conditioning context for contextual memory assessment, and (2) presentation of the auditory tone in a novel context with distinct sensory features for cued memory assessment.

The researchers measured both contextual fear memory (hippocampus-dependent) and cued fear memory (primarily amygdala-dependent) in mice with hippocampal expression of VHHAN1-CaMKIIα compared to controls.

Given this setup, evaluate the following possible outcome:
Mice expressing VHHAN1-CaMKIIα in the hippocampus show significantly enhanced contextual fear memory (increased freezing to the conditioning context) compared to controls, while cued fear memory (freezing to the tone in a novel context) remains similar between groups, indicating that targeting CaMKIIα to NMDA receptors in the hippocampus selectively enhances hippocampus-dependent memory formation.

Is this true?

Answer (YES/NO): YES